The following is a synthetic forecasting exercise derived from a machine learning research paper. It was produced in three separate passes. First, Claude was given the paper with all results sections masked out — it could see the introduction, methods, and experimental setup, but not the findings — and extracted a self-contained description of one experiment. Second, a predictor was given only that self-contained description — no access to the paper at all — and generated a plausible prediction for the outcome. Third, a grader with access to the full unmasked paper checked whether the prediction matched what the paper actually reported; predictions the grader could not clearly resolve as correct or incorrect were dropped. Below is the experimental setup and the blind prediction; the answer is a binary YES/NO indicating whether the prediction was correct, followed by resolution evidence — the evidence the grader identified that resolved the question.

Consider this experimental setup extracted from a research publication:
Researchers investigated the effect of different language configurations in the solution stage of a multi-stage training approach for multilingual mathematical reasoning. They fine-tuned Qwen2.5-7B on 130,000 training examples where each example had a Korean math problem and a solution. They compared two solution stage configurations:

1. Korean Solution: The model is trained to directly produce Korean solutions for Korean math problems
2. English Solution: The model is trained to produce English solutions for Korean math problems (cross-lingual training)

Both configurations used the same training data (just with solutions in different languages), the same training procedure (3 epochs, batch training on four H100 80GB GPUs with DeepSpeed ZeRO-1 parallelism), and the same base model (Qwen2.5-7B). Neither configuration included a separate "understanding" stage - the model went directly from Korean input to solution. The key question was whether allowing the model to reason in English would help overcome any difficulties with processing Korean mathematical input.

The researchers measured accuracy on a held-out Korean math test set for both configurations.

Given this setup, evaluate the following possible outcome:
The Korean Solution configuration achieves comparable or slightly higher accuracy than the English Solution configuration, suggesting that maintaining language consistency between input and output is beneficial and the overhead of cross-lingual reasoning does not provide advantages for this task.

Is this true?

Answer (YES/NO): NO